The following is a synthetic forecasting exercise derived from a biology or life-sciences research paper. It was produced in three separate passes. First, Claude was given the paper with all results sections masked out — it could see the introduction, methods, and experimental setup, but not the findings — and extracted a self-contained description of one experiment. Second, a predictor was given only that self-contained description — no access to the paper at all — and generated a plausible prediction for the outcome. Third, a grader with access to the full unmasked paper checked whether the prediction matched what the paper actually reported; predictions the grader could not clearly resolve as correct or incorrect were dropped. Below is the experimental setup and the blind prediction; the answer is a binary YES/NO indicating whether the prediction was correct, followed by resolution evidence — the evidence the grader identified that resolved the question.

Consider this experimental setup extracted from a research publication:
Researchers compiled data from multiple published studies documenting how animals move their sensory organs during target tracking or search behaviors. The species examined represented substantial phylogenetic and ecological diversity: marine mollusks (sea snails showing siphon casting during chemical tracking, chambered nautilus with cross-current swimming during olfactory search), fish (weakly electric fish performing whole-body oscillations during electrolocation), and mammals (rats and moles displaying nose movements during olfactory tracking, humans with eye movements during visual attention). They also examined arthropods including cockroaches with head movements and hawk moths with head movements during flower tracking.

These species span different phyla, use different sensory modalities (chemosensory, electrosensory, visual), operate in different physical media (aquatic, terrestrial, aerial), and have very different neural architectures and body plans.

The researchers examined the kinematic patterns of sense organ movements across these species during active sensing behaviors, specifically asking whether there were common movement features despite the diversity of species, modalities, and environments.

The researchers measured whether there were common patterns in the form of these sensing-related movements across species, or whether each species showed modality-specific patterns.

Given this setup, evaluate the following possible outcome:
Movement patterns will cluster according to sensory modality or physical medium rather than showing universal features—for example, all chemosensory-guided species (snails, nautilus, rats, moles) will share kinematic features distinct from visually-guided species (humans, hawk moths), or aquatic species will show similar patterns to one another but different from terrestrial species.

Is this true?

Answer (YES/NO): NO